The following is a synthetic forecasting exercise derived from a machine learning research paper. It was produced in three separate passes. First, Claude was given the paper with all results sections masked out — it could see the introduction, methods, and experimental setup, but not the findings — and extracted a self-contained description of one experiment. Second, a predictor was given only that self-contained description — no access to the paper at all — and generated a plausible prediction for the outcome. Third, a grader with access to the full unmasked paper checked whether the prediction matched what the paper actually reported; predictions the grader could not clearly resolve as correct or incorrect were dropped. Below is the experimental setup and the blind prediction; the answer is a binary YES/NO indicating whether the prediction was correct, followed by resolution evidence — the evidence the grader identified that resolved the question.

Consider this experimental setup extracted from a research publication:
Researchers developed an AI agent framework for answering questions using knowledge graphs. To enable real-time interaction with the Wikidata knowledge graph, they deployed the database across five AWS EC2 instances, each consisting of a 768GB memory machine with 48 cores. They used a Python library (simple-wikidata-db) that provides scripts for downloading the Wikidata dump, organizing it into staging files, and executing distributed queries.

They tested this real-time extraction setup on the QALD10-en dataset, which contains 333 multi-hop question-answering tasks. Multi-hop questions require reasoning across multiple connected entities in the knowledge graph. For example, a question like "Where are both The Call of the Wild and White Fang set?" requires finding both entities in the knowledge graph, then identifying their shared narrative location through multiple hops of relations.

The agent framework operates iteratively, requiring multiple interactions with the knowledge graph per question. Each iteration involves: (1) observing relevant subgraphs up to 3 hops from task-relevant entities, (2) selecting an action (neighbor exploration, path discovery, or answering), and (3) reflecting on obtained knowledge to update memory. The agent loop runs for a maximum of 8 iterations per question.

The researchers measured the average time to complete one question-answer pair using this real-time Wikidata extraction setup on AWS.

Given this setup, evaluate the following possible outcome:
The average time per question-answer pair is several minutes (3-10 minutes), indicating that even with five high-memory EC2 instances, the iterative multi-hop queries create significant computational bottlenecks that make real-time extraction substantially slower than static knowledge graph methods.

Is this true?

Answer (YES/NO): NO